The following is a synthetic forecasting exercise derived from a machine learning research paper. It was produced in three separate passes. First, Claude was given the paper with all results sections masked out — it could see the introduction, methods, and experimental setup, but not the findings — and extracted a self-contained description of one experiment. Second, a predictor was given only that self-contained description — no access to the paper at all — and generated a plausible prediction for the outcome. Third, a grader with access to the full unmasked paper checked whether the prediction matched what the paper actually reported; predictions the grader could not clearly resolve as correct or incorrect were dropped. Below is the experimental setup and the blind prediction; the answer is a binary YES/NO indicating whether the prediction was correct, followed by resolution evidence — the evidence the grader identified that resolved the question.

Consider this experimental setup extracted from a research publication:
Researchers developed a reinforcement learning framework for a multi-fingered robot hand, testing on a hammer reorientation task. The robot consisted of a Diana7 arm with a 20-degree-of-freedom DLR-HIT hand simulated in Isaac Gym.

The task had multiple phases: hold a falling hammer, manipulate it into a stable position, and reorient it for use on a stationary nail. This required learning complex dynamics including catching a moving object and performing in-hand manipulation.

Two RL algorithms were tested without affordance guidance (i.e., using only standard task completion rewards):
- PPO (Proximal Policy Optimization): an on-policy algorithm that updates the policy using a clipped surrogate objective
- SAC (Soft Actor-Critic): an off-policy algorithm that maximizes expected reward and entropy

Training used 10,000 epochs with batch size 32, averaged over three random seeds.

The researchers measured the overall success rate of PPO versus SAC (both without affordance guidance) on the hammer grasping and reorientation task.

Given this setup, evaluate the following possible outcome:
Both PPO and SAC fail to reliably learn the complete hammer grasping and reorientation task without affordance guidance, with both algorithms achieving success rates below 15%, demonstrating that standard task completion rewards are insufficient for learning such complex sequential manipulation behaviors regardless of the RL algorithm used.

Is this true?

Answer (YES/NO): NO